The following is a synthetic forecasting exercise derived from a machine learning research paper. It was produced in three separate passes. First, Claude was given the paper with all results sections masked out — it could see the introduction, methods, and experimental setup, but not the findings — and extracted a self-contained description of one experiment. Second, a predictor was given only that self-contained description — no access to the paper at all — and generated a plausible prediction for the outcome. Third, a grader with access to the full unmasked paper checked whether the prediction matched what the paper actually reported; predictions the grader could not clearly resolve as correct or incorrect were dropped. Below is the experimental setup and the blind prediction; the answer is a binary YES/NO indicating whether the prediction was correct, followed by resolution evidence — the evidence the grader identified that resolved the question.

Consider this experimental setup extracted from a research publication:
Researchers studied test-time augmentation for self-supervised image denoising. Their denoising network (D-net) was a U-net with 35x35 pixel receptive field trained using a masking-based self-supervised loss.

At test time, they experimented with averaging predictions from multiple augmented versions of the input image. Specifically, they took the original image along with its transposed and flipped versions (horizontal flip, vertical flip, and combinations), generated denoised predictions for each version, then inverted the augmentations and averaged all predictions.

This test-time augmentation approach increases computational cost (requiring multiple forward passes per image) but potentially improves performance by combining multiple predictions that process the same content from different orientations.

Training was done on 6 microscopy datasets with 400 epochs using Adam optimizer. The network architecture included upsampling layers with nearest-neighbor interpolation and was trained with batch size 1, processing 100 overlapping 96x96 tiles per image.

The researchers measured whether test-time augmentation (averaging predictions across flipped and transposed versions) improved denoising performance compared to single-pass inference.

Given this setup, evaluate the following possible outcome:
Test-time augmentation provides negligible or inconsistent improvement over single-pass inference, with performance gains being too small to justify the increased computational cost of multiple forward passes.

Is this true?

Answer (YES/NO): NO